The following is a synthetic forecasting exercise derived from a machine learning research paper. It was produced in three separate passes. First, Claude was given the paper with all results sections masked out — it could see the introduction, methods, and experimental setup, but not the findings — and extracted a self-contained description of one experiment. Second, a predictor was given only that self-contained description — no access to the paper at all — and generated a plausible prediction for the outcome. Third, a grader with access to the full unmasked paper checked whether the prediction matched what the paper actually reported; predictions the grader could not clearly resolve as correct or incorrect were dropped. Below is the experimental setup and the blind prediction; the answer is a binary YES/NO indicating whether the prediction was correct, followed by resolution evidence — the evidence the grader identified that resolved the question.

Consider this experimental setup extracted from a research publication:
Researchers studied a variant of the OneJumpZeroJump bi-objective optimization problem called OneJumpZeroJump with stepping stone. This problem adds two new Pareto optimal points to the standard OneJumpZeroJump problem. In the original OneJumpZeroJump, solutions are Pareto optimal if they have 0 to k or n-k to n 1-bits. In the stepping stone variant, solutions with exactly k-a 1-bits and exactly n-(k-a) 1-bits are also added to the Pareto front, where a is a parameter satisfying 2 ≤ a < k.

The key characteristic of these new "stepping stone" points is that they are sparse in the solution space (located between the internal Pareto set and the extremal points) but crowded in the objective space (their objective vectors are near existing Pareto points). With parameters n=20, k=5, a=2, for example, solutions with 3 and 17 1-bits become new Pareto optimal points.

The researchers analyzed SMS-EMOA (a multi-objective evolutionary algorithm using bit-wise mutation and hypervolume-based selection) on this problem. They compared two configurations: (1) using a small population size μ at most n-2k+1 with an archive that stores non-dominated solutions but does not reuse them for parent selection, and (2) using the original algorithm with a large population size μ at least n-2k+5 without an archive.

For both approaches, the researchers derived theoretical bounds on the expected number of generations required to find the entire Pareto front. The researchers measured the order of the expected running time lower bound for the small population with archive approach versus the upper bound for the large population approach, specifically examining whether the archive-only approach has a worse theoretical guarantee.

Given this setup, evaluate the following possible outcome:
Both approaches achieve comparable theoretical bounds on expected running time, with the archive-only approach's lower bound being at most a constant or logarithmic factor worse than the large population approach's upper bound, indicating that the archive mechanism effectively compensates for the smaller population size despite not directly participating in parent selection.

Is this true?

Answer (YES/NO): NO